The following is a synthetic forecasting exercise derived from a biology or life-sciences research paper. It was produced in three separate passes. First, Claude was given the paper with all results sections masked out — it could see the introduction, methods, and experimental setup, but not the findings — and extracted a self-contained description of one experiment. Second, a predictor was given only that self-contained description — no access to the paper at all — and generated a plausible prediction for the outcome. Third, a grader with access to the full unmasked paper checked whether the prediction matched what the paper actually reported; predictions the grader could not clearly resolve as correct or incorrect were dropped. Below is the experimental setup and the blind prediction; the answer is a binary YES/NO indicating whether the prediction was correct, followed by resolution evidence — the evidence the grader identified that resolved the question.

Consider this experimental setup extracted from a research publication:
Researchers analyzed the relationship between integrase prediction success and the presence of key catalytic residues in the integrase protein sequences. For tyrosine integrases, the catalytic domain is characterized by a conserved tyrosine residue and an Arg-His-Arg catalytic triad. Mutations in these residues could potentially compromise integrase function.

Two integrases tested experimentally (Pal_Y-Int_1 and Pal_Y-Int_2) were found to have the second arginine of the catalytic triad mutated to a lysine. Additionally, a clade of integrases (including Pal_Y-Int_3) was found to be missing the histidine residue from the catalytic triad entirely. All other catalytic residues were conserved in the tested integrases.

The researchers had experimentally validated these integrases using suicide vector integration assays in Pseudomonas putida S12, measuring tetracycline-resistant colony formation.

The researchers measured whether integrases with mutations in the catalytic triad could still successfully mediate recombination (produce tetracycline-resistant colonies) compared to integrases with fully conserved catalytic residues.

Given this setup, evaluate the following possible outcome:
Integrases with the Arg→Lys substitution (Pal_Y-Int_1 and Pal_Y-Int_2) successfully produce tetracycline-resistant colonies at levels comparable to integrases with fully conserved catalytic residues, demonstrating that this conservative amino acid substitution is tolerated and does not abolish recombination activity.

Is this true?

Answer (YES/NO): NO